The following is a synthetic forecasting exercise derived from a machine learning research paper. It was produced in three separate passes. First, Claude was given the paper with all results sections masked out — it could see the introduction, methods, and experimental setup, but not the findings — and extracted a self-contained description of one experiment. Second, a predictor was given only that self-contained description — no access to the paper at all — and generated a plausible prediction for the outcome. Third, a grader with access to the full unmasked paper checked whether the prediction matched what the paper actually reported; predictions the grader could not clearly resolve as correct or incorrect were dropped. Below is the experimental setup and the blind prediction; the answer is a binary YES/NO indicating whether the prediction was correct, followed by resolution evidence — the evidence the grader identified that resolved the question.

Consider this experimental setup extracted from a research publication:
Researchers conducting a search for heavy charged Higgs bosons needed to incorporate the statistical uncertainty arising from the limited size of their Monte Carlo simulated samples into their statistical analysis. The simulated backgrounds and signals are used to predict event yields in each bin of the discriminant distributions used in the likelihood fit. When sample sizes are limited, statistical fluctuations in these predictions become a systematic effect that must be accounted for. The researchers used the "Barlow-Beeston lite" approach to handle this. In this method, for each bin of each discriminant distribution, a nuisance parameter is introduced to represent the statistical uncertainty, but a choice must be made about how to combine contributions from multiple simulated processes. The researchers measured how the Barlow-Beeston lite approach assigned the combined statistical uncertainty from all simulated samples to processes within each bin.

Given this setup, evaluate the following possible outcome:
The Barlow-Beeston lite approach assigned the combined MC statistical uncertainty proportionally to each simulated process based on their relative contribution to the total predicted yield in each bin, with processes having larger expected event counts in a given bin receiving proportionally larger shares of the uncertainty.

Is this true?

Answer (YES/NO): NO